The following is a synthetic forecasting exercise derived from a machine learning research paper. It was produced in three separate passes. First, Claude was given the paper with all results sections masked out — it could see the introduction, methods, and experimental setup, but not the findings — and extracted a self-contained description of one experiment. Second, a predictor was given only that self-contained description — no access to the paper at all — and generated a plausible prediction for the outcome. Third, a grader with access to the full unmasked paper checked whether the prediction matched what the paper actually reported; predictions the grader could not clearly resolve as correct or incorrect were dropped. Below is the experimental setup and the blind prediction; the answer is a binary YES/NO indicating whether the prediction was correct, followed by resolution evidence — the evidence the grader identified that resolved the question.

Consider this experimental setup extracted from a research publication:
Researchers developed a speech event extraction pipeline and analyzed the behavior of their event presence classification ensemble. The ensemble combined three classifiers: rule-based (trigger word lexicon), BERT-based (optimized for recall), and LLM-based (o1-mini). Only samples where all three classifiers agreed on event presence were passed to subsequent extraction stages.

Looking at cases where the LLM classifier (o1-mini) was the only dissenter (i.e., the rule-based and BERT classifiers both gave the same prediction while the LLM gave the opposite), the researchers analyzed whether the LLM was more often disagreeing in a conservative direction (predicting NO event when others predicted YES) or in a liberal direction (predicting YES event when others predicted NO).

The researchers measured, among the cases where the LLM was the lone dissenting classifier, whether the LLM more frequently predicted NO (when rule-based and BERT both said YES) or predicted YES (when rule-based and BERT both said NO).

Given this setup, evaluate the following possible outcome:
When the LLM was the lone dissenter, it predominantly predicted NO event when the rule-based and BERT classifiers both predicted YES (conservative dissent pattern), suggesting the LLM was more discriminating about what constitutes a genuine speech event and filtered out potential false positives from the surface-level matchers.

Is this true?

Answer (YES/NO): NO